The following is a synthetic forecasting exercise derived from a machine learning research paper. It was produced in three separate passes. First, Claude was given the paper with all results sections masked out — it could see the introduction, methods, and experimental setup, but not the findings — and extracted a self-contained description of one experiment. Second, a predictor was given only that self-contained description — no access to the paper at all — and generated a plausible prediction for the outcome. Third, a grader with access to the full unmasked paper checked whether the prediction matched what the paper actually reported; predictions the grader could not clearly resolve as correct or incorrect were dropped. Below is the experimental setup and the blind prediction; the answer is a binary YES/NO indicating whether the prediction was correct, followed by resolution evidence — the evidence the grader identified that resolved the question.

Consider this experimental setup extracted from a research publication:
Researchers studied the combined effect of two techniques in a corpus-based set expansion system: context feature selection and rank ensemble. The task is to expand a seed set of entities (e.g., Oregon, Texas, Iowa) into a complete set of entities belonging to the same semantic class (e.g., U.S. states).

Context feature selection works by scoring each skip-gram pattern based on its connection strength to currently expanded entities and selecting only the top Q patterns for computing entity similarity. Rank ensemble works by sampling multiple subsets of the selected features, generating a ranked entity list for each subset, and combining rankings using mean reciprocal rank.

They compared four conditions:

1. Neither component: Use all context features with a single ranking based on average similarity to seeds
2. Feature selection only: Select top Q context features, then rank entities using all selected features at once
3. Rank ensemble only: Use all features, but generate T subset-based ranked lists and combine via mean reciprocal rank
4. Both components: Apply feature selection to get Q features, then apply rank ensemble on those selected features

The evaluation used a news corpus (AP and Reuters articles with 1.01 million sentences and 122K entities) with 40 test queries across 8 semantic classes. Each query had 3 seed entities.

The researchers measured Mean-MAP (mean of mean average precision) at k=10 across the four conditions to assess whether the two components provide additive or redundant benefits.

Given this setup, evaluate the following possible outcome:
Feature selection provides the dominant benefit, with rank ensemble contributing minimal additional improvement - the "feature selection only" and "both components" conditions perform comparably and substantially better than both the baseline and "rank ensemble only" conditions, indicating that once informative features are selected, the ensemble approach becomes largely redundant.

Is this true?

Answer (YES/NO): NO